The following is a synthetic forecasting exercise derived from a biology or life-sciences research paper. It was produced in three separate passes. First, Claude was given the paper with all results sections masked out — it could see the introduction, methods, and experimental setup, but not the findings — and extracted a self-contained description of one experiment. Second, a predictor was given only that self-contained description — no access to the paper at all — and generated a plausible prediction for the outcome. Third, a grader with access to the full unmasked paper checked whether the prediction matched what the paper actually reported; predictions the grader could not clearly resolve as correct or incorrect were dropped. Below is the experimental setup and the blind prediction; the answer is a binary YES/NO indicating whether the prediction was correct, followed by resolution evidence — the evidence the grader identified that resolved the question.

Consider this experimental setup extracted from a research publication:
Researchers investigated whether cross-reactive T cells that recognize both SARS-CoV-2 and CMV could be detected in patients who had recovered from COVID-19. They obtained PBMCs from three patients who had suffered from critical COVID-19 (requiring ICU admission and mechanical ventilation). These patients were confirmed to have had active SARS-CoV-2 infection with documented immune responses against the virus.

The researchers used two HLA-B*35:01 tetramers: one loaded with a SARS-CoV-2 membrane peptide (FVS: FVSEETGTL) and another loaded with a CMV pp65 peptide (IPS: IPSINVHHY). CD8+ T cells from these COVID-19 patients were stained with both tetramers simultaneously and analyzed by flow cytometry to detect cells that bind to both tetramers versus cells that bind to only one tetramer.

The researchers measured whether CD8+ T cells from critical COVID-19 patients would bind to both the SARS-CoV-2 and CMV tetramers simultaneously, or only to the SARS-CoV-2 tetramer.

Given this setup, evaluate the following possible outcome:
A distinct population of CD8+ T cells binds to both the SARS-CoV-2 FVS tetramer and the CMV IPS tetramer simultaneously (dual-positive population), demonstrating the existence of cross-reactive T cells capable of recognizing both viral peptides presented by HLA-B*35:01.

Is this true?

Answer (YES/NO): YES